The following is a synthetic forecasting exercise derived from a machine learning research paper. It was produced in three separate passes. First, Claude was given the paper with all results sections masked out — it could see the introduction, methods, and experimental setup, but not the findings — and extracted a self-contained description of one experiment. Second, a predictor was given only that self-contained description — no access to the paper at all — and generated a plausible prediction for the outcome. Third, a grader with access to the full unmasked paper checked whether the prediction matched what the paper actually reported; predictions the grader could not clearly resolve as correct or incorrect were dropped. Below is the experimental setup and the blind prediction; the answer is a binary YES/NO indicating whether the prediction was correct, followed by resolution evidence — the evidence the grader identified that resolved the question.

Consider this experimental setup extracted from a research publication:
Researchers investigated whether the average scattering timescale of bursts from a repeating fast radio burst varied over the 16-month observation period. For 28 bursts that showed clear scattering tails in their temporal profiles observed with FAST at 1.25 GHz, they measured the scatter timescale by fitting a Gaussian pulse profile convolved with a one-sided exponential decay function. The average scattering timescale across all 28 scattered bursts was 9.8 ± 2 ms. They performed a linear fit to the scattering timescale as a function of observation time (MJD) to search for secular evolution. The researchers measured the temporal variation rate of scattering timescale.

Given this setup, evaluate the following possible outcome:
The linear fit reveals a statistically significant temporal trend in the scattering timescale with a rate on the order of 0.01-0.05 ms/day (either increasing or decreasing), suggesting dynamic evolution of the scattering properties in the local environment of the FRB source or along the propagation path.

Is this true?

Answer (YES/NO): NO